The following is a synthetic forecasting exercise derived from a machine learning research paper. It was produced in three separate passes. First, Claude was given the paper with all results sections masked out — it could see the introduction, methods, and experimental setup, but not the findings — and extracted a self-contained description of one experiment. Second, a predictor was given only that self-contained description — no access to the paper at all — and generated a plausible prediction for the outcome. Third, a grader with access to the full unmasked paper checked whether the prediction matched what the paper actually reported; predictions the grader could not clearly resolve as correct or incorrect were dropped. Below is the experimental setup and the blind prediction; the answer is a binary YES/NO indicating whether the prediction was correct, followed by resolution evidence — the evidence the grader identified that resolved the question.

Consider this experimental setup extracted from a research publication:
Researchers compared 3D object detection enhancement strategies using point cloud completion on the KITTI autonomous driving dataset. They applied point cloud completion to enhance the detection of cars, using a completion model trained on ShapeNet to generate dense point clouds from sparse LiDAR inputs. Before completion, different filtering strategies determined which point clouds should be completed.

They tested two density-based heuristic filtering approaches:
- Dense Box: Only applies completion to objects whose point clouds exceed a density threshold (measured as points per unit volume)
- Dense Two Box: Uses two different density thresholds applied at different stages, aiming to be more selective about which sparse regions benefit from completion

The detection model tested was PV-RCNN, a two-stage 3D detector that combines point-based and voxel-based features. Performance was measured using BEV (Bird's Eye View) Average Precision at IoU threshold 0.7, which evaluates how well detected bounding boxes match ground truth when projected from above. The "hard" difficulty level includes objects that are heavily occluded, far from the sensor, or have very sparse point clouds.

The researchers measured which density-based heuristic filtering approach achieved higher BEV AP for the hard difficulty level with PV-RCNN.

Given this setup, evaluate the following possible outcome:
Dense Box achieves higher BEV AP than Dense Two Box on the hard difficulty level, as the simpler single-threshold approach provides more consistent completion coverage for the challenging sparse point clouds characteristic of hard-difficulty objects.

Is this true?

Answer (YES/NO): NO